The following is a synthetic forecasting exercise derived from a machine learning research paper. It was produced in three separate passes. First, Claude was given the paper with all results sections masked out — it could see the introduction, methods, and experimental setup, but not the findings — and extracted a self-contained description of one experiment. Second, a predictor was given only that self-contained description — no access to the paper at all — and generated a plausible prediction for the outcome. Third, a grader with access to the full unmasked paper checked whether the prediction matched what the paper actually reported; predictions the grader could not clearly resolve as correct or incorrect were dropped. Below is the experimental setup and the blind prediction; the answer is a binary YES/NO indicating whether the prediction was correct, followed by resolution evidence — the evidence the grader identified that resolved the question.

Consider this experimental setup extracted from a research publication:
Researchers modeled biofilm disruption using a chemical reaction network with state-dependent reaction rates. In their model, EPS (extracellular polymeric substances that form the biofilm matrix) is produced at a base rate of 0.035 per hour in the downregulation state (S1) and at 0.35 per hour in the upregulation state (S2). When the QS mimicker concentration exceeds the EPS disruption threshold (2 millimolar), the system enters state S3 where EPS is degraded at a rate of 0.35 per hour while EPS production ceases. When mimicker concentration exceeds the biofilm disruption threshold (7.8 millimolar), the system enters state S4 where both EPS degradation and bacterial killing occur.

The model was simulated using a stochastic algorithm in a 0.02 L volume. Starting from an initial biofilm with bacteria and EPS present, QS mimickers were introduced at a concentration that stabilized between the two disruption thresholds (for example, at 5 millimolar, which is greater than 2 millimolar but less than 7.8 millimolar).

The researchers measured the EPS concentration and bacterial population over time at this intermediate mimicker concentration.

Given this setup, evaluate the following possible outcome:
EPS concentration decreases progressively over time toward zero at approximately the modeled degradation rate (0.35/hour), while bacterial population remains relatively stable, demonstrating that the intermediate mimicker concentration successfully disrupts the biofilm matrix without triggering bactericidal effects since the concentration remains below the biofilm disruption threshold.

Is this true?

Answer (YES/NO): NO